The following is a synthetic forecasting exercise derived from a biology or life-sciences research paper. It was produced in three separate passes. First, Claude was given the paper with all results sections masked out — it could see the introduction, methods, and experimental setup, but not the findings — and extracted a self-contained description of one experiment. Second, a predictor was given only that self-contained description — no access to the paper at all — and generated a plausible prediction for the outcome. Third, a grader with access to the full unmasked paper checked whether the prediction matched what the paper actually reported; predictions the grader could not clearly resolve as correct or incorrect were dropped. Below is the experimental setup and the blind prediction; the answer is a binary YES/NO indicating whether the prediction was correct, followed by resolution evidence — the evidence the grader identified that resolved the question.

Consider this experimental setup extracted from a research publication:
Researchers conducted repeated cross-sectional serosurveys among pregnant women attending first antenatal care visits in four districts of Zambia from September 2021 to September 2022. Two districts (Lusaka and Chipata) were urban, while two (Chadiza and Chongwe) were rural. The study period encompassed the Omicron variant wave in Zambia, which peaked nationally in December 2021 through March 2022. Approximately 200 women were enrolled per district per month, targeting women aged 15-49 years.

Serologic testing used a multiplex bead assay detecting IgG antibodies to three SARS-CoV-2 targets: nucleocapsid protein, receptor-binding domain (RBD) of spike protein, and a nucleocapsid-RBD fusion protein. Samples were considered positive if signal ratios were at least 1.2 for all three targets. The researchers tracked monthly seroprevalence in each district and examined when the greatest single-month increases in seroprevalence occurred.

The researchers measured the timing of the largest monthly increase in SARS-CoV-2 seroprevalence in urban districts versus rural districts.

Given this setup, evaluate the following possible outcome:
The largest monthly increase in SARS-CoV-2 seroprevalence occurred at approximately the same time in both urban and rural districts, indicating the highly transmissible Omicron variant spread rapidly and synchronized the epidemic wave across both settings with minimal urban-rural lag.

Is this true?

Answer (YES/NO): NO